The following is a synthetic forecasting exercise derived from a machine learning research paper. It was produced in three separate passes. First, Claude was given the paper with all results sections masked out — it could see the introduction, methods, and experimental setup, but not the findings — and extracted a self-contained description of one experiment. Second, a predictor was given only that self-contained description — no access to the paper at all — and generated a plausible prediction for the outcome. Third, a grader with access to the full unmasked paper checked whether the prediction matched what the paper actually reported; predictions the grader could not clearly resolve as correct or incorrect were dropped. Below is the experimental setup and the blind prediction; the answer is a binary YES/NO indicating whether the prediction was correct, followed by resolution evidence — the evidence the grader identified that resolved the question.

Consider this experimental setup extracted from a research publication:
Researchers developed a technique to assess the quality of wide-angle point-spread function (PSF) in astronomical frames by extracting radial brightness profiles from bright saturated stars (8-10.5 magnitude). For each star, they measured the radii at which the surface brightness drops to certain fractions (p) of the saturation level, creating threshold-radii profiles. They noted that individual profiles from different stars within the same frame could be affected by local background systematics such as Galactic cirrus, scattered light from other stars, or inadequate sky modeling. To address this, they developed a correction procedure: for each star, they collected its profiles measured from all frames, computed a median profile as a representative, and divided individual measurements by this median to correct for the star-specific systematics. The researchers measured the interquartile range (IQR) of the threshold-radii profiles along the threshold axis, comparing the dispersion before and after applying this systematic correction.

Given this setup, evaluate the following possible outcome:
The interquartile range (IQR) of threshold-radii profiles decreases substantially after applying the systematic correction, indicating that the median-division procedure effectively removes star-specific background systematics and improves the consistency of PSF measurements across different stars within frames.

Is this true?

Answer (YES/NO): YES